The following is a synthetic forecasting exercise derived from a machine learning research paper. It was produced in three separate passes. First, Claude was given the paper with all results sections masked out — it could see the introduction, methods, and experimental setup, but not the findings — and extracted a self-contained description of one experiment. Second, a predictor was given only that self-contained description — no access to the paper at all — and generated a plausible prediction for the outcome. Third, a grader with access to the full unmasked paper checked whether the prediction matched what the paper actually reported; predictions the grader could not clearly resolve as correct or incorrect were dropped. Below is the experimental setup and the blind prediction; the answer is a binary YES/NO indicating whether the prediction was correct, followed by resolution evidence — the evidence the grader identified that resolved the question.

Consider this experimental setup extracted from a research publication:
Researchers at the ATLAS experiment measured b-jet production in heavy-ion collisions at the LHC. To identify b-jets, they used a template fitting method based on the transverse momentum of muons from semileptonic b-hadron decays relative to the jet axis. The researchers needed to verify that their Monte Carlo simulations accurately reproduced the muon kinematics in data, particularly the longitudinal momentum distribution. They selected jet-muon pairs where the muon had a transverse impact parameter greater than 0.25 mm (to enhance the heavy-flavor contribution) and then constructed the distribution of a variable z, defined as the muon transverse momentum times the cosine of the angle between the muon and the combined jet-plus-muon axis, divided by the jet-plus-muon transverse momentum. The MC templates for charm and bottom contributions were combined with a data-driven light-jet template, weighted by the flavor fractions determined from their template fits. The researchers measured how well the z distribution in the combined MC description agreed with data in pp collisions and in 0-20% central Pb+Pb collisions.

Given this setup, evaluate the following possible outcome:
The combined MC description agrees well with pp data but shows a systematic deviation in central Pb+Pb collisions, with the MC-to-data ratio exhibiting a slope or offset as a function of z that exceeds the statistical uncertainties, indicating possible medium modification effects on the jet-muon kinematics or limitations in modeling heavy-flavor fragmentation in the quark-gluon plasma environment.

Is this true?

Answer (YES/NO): NO